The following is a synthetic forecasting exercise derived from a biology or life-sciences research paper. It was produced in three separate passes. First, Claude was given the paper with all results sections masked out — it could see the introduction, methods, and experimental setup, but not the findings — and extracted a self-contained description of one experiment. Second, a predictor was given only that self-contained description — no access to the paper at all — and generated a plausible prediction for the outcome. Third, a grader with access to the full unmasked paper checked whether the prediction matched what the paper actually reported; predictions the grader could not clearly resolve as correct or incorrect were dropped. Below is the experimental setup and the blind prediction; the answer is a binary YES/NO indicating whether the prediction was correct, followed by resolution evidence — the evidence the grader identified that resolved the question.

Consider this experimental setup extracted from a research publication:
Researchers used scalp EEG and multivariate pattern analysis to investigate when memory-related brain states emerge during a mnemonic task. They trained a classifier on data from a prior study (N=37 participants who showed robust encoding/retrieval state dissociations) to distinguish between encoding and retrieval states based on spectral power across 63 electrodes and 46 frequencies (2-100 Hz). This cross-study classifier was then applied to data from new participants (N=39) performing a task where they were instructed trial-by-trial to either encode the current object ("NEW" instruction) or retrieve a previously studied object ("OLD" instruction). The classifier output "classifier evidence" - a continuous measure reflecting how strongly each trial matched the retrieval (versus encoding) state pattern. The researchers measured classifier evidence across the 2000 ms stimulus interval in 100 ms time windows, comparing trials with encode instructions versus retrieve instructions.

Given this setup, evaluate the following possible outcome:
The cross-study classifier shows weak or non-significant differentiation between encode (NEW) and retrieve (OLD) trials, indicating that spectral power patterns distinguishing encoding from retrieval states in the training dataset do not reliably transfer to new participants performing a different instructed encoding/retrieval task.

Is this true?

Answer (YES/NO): NO